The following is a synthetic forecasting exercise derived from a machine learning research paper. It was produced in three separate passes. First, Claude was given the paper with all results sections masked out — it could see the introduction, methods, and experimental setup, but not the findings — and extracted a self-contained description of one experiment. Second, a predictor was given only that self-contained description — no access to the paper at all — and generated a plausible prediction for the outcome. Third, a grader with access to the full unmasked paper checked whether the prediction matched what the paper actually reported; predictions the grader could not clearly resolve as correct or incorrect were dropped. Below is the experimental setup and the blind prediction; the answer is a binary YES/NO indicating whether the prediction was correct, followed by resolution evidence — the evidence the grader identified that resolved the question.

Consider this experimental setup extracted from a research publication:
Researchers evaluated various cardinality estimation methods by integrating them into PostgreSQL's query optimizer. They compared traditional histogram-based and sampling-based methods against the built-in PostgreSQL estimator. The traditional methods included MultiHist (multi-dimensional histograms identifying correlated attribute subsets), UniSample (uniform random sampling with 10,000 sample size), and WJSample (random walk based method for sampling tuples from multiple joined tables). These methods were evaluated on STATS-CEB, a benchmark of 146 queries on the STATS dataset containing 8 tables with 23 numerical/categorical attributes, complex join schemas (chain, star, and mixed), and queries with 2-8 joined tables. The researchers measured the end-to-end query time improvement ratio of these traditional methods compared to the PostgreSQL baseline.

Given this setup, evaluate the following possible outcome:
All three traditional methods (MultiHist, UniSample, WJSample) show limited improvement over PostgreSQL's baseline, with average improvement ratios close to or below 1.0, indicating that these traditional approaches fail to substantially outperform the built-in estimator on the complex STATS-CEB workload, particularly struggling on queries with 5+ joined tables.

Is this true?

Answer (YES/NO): NO